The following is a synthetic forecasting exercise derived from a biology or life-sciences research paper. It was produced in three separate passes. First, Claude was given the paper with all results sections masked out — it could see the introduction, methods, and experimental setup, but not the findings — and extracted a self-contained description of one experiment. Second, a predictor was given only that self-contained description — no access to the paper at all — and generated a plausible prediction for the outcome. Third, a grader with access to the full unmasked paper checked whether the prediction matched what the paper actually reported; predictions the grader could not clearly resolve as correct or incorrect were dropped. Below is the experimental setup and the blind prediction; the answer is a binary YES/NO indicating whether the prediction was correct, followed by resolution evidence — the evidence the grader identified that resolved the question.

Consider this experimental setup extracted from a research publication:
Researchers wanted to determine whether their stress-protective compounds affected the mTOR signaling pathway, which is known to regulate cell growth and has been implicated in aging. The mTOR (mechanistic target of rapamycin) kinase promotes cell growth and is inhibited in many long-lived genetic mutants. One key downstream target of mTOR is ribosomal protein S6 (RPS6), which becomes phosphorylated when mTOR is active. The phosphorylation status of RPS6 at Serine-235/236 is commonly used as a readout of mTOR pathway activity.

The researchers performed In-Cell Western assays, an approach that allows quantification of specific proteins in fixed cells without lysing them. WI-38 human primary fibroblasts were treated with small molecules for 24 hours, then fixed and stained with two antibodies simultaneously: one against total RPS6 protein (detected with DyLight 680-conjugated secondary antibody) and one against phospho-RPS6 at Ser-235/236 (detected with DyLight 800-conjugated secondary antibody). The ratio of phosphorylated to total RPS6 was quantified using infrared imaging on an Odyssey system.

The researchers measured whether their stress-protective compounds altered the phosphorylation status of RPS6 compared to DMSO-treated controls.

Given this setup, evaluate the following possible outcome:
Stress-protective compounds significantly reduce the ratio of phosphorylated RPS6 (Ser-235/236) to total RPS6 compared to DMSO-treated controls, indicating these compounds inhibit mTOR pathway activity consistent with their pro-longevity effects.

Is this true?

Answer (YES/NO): NO